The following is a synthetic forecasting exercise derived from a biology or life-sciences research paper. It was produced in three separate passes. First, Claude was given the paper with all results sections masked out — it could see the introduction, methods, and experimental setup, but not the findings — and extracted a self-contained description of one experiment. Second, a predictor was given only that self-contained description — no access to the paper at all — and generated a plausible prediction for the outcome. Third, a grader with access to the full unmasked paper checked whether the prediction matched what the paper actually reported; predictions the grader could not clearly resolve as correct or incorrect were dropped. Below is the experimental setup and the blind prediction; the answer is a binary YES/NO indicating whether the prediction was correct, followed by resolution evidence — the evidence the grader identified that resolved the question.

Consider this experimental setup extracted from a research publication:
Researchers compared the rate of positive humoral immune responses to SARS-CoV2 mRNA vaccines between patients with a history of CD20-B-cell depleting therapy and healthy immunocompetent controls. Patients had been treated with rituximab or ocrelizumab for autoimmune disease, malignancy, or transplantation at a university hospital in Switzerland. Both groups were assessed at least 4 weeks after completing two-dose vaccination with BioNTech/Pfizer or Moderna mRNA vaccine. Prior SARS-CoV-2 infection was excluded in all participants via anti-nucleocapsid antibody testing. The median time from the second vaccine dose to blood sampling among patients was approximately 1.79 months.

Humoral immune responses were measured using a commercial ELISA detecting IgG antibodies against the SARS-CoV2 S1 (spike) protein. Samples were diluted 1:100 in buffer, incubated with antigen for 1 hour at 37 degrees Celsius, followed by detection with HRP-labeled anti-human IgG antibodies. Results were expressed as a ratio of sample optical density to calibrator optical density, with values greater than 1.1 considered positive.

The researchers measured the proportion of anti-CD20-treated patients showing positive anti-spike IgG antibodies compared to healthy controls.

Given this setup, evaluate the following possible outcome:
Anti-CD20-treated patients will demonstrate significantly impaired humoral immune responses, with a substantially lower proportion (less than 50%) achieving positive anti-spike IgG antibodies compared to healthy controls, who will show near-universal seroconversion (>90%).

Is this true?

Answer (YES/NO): YES